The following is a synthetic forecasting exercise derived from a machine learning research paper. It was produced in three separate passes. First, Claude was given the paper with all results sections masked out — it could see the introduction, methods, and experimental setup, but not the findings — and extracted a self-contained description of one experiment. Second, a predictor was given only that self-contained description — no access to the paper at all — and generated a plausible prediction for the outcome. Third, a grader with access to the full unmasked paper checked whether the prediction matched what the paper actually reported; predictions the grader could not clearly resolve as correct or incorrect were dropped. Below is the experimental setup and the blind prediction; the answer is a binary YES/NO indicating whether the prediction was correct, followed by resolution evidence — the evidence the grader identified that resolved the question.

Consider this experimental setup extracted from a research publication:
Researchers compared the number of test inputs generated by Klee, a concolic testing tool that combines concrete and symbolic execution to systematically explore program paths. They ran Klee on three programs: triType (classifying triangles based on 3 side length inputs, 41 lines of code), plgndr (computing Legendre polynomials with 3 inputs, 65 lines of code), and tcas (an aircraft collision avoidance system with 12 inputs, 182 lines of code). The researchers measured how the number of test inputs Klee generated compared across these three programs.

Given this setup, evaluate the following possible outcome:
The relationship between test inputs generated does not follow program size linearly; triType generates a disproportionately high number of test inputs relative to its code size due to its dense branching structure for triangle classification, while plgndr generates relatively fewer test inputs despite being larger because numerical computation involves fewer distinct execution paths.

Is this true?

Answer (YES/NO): NO